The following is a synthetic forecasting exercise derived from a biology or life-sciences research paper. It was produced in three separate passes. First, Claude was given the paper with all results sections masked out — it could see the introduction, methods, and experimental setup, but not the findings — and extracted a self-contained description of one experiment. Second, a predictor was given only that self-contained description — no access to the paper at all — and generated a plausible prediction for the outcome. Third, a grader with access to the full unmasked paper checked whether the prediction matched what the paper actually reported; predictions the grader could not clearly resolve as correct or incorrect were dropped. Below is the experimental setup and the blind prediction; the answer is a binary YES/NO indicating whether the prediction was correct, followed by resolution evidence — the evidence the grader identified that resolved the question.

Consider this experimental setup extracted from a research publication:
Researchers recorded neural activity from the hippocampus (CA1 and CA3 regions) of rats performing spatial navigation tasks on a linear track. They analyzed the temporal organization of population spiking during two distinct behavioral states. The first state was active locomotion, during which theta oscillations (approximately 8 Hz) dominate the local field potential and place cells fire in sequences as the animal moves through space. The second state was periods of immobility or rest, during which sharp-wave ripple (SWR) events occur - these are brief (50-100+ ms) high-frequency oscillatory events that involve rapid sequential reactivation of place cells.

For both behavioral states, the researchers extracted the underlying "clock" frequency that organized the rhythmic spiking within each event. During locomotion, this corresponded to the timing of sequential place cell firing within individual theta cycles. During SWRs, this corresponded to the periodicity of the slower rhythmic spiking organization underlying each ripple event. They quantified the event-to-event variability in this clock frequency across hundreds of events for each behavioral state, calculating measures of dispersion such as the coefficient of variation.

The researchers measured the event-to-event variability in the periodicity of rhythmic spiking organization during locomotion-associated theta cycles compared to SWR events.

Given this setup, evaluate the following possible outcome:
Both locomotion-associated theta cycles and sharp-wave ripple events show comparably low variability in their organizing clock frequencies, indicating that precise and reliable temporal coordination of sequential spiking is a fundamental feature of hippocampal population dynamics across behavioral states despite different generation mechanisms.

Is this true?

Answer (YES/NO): NO